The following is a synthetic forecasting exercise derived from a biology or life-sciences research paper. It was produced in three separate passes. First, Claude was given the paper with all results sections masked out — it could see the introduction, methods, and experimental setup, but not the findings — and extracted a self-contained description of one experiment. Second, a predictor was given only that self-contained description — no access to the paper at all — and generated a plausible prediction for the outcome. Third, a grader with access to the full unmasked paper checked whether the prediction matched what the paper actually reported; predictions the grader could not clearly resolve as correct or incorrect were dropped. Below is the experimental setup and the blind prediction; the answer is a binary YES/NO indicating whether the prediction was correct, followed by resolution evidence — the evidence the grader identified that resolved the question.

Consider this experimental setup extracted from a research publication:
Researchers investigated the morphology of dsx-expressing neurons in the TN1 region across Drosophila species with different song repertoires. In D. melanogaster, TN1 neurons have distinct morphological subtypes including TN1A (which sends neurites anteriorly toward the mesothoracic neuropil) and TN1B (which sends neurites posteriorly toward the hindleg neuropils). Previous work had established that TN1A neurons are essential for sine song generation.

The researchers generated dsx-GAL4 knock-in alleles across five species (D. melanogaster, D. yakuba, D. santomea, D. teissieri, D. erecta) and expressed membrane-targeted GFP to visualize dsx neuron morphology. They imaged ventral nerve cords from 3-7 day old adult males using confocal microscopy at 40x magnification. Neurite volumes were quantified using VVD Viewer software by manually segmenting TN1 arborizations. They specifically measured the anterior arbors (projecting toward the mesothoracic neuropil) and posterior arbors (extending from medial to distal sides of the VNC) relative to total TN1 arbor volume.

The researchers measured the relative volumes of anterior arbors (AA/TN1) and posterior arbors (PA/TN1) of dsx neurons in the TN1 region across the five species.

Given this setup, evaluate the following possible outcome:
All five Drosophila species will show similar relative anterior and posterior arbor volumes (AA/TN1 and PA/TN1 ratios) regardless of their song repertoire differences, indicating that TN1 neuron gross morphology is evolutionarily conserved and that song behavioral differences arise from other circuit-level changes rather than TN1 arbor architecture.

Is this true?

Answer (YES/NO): NO